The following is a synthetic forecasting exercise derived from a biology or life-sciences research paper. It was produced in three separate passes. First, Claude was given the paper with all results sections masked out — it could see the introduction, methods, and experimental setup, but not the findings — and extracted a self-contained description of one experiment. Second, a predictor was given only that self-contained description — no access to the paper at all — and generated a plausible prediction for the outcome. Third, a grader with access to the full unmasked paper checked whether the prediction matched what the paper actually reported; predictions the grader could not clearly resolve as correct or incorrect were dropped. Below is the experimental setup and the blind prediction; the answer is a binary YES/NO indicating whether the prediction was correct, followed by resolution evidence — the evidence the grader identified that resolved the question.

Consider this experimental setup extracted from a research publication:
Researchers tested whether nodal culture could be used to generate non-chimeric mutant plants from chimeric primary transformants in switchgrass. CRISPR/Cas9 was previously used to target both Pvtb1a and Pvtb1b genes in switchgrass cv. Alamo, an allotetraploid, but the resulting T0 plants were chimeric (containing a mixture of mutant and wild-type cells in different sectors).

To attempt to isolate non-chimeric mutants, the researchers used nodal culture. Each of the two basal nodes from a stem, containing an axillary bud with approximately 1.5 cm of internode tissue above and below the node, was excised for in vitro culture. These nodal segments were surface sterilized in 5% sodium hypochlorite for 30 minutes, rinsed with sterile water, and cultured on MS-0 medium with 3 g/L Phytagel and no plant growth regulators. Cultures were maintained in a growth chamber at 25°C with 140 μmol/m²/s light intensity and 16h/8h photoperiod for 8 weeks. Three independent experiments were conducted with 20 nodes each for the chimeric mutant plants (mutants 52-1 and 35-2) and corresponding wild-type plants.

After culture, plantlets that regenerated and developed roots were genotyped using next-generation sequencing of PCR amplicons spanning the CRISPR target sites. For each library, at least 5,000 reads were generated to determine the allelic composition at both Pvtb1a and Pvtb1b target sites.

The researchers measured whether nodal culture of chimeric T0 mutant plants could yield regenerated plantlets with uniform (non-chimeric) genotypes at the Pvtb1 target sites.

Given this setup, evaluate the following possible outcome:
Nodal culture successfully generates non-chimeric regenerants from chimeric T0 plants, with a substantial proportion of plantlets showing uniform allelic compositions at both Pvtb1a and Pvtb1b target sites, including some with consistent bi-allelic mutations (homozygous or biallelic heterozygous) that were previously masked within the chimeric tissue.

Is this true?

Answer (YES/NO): YES